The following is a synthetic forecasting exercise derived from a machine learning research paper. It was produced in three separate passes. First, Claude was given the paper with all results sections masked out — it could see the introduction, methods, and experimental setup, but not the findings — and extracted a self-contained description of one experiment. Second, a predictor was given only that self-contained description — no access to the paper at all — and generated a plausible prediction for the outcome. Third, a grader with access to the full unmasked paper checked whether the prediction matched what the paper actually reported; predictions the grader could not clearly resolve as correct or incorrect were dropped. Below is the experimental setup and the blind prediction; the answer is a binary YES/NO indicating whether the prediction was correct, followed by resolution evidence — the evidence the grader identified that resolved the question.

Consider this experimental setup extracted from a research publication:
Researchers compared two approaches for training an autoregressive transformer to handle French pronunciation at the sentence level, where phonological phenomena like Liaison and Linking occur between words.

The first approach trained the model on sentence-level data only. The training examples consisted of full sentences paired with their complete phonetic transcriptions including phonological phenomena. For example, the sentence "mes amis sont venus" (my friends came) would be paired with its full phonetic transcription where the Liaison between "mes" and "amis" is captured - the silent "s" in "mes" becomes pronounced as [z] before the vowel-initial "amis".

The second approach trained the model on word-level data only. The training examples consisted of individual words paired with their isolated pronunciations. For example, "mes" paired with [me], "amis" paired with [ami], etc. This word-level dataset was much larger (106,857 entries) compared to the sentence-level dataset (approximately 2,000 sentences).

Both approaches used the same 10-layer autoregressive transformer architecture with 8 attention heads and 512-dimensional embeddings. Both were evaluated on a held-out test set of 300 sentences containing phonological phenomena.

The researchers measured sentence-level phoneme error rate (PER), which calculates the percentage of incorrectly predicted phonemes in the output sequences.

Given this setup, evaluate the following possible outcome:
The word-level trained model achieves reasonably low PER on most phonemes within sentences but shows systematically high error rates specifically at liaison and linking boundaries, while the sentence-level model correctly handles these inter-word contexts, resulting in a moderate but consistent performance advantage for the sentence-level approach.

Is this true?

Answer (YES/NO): NO